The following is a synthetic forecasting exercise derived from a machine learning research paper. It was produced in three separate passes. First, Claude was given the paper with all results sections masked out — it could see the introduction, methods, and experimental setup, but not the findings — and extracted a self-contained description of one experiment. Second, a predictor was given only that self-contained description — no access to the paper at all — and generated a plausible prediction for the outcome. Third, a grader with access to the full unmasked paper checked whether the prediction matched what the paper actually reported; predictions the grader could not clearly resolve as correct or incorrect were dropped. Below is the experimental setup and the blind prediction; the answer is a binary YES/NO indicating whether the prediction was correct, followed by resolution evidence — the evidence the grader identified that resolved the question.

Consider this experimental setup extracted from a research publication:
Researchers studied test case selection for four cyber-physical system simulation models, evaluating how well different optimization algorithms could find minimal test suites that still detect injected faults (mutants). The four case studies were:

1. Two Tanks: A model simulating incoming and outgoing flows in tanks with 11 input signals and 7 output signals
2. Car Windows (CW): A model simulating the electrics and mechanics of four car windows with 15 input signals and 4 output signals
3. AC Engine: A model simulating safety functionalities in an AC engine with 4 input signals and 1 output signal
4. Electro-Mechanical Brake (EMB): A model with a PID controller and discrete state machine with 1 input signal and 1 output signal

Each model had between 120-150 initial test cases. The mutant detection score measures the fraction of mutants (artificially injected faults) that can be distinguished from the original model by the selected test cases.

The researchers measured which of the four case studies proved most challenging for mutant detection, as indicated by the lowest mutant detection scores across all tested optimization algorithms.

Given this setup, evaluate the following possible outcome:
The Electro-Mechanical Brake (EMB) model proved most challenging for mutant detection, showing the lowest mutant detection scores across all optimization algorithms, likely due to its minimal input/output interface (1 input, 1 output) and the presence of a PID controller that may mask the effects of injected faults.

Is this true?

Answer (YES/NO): NO